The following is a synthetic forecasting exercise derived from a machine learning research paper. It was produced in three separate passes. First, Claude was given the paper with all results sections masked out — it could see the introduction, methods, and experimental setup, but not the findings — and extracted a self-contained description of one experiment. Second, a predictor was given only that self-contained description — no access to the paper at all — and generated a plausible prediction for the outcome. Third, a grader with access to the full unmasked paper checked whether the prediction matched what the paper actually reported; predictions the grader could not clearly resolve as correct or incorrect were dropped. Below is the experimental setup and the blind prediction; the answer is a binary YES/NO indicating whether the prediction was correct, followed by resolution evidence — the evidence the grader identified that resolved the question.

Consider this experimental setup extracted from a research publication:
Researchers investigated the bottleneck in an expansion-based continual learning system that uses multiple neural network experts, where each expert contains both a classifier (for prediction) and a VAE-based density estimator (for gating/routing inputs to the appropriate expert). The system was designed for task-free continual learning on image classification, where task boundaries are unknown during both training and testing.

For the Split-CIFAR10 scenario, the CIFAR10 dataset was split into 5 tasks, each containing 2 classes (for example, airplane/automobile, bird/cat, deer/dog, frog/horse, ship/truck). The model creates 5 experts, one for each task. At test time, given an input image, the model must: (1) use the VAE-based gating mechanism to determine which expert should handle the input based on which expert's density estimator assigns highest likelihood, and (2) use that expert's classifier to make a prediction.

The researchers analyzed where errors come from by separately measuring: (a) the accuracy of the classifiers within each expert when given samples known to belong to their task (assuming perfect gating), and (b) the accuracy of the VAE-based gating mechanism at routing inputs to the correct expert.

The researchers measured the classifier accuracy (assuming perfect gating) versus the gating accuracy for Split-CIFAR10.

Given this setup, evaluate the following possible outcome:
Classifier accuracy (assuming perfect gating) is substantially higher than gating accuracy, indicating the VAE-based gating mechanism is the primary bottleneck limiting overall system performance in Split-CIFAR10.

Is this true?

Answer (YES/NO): YES